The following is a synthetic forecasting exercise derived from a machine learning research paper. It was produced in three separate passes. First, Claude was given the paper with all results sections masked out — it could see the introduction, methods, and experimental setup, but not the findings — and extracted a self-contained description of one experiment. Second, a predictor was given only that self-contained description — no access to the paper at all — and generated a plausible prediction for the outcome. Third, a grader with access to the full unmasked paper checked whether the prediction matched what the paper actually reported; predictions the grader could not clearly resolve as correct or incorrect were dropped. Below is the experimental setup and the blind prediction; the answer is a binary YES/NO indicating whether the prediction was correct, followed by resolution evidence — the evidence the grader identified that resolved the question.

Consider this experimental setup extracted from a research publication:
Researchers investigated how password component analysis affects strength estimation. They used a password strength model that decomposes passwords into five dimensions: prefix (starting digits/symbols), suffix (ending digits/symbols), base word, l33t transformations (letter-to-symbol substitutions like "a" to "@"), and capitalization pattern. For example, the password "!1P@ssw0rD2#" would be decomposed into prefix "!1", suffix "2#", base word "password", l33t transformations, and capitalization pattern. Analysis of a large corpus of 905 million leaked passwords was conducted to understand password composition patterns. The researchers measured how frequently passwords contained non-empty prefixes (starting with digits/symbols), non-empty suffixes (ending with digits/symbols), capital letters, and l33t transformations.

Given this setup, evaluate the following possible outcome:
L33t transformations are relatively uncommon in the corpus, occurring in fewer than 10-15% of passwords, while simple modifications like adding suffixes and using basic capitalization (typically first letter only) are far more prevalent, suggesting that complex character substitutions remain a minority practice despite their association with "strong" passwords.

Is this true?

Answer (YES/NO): NO